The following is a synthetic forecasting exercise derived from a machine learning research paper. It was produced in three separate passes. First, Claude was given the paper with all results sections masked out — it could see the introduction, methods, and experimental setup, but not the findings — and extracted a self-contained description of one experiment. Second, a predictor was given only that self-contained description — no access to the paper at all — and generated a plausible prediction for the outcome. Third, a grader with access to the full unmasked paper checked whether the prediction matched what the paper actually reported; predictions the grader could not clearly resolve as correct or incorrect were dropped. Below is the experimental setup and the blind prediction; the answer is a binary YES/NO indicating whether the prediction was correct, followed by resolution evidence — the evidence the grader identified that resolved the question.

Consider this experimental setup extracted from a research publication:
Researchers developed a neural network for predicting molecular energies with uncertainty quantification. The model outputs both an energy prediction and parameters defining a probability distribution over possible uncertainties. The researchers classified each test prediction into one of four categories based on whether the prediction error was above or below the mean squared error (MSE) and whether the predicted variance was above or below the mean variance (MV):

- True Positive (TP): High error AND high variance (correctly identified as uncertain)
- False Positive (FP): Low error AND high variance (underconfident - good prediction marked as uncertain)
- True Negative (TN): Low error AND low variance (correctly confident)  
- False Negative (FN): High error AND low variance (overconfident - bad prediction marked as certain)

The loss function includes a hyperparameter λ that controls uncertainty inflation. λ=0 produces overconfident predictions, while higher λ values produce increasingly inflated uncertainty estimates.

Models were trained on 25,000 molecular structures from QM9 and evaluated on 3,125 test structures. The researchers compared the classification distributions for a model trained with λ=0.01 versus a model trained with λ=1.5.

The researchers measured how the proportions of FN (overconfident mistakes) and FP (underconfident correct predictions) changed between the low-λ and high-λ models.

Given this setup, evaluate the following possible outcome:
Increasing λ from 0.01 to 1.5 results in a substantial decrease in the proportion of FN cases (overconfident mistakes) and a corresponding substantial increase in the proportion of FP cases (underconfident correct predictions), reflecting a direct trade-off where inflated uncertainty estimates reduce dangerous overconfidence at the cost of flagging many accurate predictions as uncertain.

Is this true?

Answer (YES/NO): NO